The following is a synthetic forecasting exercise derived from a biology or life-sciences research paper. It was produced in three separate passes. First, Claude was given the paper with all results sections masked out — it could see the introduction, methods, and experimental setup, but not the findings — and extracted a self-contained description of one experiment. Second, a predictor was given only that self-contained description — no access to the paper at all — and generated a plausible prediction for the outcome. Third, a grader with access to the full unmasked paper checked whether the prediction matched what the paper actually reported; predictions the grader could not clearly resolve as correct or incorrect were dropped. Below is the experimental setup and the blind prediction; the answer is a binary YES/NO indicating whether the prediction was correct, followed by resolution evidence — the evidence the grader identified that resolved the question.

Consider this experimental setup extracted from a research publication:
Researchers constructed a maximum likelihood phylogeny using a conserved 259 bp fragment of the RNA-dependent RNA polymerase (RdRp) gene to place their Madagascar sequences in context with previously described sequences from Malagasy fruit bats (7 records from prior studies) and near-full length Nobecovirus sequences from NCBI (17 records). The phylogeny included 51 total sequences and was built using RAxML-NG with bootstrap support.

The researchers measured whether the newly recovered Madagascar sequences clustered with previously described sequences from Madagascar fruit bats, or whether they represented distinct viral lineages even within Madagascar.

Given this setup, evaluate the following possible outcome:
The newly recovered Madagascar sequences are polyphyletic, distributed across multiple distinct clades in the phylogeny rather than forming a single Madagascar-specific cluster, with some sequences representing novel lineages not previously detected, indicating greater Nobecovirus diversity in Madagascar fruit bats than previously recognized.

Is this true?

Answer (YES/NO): YES